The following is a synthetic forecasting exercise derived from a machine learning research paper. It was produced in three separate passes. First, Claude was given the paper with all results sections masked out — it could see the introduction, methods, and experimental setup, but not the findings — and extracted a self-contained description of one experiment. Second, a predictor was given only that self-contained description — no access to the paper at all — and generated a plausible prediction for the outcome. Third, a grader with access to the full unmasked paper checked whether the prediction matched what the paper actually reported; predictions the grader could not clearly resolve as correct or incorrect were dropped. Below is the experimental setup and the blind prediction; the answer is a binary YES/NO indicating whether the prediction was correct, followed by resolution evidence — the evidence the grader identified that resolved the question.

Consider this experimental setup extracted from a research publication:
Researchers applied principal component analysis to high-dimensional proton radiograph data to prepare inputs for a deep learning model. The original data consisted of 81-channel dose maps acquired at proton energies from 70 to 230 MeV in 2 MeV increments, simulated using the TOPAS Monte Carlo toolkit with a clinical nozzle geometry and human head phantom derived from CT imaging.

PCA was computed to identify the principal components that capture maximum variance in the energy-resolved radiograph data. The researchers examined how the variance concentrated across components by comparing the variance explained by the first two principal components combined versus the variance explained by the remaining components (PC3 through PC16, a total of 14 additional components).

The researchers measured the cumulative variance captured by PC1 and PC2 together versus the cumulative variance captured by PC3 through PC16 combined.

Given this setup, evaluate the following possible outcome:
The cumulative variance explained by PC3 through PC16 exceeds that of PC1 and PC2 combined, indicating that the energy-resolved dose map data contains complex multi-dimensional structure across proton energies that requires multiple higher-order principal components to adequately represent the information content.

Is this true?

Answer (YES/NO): NO